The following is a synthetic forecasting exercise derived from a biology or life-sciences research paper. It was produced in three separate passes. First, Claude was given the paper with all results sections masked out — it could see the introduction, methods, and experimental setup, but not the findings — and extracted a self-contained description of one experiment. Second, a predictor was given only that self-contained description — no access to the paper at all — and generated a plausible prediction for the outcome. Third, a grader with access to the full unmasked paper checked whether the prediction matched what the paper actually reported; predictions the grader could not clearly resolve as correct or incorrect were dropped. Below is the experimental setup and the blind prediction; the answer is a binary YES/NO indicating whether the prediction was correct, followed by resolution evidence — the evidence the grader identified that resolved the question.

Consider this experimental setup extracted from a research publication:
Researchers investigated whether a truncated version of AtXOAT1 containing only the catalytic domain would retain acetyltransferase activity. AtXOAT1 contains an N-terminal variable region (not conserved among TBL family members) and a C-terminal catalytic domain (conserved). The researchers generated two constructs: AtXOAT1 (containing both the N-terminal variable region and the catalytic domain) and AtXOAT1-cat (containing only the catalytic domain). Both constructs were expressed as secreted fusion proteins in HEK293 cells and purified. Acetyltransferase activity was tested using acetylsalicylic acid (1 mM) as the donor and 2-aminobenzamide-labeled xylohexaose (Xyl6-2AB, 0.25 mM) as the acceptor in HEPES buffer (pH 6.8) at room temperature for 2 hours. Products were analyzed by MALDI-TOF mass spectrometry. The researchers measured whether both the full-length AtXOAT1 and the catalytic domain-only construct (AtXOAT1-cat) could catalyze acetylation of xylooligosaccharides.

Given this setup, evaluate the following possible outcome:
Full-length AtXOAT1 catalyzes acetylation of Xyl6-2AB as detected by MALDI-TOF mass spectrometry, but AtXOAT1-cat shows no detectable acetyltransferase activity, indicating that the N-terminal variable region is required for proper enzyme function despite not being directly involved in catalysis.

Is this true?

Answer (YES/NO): NO